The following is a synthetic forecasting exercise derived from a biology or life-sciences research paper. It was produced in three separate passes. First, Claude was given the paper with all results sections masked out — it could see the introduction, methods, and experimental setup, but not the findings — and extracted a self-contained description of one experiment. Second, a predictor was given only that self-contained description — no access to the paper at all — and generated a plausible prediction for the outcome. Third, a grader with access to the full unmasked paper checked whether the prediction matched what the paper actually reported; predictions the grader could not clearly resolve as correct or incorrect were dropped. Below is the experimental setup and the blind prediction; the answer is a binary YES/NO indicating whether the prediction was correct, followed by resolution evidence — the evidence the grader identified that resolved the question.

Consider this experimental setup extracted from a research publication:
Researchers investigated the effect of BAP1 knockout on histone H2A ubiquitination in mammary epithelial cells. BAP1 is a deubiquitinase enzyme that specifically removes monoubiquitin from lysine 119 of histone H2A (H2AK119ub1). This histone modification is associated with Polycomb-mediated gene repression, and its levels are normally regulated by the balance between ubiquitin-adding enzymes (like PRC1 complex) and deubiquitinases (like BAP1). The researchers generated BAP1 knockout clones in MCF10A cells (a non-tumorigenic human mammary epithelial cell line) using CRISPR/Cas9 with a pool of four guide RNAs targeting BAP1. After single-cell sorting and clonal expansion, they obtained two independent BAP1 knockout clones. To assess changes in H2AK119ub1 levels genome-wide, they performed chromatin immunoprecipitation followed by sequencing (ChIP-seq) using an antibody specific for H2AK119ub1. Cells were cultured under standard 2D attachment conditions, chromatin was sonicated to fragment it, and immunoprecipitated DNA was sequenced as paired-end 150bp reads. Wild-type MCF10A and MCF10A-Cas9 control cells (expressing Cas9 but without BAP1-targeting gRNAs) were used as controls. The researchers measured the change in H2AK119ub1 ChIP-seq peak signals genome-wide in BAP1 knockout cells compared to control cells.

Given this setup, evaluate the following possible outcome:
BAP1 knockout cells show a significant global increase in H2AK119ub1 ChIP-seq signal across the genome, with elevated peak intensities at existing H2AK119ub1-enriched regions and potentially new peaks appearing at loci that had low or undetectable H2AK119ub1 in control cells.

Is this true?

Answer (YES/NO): YES